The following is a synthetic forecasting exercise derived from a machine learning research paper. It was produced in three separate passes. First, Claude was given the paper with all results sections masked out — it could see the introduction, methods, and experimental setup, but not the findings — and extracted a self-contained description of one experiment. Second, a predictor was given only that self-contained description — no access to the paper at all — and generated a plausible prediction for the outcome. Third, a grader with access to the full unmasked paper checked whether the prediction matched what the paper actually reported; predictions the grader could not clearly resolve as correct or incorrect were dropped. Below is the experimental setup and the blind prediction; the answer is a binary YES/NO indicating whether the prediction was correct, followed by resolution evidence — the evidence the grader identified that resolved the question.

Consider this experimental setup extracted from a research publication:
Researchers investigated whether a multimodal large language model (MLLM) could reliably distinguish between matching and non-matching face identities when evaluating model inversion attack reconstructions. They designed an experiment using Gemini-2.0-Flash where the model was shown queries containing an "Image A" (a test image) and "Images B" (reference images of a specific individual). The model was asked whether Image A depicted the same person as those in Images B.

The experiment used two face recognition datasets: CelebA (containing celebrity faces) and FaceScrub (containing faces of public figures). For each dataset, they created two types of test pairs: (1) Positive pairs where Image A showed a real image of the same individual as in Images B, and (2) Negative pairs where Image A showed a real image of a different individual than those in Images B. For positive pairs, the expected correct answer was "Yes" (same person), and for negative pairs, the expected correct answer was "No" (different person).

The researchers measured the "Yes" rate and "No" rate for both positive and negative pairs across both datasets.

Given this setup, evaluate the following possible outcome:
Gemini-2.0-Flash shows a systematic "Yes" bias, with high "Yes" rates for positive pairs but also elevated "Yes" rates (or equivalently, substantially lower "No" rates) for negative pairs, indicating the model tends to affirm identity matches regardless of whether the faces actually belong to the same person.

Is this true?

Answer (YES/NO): NO